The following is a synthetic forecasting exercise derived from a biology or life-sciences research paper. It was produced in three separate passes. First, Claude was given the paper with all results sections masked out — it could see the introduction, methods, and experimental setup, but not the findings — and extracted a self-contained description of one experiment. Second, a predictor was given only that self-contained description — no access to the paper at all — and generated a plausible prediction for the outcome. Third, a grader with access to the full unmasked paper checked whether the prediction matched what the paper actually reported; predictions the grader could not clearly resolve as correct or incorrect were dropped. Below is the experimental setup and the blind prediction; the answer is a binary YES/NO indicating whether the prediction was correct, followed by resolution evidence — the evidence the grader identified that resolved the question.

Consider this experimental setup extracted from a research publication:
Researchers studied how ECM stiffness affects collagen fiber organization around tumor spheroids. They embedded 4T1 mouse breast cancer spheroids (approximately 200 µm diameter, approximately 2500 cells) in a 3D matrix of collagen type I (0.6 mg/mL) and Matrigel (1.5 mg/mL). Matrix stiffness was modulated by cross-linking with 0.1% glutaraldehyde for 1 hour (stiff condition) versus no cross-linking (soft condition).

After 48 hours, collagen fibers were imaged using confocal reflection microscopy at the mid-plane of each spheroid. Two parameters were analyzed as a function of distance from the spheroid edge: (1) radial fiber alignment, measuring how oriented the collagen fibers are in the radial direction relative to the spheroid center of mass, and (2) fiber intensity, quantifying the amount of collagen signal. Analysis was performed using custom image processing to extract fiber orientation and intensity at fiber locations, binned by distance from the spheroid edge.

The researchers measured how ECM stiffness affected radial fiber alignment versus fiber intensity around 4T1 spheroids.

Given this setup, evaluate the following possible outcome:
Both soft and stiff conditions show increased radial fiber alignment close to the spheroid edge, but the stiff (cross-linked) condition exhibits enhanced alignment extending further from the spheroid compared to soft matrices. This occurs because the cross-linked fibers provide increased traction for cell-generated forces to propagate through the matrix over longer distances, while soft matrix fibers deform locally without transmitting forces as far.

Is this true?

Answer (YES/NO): NO